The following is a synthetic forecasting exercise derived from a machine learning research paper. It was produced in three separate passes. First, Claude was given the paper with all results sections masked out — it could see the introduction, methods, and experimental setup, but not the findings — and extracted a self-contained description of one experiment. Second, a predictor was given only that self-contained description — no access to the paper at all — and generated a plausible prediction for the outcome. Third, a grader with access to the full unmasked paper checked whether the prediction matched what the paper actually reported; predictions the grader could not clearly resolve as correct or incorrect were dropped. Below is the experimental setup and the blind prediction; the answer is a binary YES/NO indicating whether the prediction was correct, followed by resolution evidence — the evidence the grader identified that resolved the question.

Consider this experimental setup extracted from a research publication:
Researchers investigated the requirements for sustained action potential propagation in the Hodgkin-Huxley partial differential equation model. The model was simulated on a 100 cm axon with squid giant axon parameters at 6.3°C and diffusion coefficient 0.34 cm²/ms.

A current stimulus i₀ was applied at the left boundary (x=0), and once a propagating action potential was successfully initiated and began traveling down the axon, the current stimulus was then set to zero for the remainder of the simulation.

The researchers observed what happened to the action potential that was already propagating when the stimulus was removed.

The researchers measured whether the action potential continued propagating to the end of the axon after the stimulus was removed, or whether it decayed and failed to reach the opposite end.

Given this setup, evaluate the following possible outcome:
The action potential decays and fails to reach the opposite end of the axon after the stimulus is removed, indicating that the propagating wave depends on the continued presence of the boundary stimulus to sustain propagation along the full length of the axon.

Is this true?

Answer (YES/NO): NO